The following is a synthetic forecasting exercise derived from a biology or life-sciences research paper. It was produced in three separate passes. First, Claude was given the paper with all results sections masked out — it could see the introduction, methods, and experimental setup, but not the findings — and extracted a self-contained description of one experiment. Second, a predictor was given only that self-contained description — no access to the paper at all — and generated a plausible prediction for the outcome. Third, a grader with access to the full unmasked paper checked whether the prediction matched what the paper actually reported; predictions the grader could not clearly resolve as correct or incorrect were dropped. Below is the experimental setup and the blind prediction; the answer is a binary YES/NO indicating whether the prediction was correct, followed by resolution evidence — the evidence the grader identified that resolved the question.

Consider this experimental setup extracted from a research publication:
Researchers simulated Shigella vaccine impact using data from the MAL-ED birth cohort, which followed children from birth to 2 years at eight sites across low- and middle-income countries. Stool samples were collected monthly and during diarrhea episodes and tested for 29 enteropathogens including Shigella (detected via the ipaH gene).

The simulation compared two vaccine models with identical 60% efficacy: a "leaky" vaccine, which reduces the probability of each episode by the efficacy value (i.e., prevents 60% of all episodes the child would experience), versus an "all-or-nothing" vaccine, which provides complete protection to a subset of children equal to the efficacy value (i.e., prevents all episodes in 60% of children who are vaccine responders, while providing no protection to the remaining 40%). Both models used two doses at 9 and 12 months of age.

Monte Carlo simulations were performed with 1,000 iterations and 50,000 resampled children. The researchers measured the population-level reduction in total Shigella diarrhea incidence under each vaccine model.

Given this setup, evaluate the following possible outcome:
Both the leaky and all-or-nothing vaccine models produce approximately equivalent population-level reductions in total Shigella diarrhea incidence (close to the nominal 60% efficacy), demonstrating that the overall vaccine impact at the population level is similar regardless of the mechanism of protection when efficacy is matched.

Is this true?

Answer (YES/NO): NO